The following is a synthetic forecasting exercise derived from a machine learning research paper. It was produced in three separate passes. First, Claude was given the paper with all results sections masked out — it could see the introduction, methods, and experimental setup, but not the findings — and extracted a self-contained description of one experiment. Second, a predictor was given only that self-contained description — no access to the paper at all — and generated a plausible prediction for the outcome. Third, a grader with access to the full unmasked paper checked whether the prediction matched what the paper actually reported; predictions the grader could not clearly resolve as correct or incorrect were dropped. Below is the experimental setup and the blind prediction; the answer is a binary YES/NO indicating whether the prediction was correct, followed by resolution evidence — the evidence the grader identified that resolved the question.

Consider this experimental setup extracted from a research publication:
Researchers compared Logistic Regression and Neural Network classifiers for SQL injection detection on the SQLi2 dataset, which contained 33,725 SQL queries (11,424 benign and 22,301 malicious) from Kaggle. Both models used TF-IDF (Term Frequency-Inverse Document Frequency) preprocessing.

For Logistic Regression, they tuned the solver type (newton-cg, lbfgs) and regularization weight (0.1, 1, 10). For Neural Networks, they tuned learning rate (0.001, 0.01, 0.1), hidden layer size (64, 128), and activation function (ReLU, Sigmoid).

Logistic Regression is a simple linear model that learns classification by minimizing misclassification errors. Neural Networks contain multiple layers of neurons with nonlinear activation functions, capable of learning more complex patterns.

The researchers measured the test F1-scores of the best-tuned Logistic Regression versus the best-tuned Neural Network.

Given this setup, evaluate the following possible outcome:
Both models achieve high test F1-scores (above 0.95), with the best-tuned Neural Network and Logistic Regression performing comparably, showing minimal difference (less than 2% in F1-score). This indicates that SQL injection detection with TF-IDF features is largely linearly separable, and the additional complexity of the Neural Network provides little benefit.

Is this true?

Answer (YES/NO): YES